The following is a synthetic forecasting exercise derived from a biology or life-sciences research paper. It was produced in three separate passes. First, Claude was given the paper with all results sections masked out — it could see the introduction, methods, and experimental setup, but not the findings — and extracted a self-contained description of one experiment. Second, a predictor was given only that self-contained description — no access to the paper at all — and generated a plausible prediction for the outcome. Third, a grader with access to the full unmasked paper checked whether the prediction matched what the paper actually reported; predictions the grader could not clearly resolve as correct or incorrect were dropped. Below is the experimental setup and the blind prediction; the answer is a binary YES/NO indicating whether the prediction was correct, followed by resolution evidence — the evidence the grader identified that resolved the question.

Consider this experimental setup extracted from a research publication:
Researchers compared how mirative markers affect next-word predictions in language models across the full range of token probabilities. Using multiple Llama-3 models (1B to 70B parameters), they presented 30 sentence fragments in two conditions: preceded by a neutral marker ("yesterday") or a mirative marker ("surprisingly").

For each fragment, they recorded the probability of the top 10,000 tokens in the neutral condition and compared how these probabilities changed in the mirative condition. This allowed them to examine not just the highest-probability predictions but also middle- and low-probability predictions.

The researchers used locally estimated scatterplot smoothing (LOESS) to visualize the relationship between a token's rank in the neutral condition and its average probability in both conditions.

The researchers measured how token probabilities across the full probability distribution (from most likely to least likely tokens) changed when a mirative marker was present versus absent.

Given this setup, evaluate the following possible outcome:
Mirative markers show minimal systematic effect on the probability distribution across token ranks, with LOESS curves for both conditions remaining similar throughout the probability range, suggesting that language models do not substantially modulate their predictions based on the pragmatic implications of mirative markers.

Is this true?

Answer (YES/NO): NO